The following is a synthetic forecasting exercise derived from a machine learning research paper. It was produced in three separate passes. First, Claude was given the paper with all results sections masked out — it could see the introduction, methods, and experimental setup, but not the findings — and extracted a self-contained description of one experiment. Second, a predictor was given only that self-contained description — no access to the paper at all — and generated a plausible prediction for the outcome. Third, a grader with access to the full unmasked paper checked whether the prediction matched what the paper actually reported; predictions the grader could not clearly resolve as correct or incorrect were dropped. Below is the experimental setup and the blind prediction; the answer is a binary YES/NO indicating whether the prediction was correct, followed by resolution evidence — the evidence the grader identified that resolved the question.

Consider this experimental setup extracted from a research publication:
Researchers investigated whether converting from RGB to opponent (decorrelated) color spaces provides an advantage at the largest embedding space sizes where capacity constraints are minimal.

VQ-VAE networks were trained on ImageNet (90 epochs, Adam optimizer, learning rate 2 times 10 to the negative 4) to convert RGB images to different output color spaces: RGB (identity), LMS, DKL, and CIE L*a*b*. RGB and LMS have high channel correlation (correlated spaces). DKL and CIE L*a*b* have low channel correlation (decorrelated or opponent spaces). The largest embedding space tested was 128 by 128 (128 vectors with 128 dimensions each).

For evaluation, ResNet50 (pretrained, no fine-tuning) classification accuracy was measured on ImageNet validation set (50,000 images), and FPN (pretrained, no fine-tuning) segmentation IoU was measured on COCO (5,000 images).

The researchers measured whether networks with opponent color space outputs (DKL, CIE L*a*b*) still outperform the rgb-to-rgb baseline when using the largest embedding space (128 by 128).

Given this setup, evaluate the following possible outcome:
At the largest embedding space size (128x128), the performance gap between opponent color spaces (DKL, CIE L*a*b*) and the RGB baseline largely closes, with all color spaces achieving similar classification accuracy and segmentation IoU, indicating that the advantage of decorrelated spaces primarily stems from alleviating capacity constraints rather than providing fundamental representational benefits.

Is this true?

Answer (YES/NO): YES